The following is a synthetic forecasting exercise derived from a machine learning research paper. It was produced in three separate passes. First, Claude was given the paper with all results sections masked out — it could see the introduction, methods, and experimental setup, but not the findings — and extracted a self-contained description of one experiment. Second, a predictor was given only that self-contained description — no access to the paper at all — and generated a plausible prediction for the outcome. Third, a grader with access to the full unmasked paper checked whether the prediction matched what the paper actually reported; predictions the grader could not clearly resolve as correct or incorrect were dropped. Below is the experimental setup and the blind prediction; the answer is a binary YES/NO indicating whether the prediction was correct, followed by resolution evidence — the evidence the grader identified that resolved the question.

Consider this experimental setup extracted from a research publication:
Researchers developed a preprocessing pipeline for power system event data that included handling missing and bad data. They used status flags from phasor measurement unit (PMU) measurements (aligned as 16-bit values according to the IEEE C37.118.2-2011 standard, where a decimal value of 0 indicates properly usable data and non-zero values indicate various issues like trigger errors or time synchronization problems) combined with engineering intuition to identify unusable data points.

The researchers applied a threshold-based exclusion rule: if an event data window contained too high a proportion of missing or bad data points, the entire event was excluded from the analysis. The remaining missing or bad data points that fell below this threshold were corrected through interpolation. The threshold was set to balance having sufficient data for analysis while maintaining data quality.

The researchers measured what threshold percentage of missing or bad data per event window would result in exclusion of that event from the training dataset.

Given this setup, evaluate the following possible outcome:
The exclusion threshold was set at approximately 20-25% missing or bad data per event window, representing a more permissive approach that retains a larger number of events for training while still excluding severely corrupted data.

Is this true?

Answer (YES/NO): NO